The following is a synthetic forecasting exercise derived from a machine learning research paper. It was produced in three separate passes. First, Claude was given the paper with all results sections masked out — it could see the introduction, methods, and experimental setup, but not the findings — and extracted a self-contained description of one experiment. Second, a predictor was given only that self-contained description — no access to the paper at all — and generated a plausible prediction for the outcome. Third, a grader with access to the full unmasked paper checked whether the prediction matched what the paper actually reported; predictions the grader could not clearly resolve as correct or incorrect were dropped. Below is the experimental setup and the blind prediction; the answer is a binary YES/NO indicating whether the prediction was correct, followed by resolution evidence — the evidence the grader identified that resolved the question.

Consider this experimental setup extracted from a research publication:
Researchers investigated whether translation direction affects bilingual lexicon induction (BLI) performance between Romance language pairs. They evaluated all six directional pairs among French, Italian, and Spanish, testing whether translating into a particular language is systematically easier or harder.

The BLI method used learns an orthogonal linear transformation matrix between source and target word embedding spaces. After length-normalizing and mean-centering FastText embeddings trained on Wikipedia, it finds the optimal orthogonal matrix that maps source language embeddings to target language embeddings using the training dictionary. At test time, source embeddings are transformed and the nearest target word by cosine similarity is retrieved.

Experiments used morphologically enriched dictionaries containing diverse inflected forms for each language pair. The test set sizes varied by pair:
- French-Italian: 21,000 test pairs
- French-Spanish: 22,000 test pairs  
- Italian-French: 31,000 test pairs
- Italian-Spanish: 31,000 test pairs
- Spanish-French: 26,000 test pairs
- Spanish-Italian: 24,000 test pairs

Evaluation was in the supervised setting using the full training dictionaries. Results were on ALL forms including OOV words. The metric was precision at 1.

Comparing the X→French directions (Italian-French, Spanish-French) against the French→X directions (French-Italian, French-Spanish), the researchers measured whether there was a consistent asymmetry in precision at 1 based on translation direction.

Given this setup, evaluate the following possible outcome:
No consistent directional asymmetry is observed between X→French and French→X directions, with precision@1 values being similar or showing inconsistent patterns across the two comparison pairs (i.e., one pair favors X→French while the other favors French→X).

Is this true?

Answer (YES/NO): NO